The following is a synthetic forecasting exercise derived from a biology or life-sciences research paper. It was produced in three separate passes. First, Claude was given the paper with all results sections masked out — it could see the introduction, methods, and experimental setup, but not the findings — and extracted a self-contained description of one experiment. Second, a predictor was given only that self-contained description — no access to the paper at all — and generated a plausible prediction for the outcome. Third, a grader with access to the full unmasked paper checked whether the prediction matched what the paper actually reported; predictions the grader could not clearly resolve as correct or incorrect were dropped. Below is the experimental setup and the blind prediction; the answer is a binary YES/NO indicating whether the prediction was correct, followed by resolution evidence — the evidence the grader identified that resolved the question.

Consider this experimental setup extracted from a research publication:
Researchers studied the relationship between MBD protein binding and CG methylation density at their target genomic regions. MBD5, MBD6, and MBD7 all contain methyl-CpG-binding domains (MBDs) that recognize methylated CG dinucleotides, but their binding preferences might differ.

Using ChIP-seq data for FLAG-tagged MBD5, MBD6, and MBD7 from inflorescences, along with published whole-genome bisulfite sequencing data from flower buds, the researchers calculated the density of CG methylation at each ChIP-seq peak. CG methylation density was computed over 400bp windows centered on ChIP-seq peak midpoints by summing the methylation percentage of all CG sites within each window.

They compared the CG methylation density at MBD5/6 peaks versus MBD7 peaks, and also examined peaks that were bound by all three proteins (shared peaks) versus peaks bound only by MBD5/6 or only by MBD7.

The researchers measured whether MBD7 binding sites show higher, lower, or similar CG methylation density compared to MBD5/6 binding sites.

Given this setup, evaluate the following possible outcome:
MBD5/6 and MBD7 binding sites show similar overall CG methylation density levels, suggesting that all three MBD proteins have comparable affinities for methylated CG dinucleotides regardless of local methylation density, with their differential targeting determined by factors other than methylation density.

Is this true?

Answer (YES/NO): YES